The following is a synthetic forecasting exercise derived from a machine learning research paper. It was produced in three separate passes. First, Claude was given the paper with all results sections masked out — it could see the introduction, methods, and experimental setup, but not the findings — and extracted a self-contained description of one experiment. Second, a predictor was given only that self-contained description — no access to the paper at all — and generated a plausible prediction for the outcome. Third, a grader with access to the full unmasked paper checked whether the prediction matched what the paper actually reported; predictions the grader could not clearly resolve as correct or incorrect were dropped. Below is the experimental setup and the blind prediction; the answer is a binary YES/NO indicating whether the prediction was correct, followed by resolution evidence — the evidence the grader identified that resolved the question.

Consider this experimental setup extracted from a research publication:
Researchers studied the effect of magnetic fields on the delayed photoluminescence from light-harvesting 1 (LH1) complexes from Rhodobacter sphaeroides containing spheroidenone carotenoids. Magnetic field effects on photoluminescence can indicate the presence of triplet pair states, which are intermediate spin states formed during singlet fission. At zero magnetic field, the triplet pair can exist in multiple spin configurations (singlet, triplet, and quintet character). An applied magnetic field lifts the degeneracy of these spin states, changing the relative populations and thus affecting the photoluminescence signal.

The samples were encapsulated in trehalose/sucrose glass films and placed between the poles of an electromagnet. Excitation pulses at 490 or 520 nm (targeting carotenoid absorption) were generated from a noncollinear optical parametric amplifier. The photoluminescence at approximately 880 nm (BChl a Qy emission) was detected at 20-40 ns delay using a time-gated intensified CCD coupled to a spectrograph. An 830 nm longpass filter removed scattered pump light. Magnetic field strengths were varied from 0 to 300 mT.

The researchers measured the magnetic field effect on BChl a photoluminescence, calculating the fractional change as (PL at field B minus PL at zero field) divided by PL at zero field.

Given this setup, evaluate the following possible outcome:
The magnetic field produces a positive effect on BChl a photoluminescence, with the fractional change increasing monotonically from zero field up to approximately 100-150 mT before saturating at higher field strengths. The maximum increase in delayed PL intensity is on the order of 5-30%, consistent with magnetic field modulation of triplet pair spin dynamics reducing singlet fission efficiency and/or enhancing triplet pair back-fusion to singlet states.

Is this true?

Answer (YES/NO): NO